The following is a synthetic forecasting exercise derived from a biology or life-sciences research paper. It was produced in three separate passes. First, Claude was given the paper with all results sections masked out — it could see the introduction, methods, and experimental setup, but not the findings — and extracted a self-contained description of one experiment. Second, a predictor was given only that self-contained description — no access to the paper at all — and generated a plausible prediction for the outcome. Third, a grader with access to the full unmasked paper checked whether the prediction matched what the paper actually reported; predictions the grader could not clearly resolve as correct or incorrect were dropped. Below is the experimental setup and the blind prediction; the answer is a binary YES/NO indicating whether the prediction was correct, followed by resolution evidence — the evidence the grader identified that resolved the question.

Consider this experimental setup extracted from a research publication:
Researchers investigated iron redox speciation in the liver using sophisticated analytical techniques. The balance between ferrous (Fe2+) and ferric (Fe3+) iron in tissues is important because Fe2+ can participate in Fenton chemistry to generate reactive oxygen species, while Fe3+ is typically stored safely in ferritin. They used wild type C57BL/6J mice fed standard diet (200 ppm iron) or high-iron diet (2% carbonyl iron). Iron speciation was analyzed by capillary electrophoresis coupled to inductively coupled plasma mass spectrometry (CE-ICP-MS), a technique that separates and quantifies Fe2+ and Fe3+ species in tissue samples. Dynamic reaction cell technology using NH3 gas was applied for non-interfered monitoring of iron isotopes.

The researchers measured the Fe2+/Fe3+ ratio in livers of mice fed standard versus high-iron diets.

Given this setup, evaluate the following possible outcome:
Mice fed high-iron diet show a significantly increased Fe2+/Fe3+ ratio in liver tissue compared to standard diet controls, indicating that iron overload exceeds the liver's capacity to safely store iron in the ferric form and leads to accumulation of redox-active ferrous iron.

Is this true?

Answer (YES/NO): NO